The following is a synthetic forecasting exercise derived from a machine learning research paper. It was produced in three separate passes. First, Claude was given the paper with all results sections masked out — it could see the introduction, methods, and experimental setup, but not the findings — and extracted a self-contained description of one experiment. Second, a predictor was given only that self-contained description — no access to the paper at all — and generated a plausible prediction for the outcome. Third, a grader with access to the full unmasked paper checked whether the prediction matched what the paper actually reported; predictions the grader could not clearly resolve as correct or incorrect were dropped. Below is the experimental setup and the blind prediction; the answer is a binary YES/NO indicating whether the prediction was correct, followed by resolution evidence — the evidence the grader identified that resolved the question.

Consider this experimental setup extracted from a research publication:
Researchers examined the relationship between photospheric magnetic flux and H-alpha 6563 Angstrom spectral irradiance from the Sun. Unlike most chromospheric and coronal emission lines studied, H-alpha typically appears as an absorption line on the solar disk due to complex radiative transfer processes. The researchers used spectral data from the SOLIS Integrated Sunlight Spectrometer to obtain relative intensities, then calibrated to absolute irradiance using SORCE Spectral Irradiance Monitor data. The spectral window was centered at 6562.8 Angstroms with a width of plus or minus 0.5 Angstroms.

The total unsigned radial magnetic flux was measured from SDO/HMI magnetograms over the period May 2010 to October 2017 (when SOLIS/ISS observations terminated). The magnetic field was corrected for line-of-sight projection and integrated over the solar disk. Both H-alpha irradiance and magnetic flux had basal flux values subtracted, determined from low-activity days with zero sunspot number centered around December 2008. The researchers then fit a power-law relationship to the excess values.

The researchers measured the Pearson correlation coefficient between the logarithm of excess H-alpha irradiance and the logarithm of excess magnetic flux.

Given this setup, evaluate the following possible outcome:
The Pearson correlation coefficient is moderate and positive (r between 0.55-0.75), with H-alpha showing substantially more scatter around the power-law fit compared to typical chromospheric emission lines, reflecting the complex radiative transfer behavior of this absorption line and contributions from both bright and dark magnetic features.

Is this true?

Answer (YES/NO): NO